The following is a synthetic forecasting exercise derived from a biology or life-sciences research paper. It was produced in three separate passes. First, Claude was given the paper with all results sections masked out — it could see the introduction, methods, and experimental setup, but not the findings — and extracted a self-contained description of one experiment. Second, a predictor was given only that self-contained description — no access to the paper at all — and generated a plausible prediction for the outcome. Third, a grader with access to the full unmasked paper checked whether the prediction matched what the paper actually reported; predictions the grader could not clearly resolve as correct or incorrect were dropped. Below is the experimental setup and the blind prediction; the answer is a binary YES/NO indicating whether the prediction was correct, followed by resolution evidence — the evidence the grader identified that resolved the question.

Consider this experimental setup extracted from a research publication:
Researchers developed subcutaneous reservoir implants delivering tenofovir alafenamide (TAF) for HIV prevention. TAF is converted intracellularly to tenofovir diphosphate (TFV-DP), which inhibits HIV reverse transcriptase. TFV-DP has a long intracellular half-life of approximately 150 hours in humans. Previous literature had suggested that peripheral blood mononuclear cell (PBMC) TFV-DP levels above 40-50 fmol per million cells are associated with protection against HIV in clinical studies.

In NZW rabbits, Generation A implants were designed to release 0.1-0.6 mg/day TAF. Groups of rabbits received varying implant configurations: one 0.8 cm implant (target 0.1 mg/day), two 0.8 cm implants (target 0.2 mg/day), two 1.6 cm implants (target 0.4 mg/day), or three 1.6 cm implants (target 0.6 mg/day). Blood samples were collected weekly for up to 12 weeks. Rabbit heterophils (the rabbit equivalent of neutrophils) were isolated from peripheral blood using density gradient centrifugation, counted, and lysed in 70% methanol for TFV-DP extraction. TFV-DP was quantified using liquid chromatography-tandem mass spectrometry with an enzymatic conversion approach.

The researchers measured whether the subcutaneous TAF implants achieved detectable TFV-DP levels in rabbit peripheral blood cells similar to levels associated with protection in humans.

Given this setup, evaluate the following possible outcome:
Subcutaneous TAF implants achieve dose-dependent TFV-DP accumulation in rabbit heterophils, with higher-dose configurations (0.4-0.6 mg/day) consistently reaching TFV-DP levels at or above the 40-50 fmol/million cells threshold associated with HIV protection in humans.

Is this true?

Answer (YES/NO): YES